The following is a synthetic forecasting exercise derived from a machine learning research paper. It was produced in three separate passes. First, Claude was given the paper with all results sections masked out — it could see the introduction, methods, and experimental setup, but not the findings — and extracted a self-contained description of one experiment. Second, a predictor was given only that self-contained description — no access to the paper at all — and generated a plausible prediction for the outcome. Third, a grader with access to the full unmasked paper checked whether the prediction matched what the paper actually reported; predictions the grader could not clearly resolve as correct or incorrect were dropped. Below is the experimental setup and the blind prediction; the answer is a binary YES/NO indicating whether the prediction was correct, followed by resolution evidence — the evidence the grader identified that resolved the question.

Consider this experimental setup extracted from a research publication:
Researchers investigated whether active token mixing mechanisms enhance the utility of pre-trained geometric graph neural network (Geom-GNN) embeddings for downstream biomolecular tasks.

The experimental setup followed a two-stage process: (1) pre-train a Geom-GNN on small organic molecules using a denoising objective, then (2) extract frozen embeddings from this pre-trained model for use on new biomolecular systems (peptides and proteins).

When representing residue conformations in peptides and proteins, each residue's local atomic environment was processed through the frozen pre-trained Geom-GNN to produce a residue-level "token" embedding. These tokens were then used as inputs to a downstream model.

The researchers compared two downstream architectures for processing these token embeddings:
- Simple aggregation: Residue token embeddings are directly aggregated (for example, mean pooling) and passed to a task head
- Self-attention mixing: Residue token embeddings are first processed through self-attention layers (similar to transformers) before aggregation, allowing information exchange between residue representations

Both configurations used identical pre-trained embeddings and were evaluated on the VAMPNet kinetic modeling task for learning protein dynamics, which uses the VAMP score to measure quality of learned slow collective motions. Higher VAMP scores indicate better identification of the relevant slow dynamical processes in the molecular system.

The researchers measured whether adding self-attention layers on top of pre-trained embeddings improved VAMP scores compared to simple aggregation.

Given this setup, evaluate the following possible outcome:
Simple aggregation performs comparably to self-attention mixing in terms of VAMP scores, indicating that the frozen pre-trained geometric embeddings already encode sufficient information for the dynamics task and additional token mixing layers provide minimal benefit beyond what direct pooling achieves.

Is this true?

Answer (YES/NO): NO